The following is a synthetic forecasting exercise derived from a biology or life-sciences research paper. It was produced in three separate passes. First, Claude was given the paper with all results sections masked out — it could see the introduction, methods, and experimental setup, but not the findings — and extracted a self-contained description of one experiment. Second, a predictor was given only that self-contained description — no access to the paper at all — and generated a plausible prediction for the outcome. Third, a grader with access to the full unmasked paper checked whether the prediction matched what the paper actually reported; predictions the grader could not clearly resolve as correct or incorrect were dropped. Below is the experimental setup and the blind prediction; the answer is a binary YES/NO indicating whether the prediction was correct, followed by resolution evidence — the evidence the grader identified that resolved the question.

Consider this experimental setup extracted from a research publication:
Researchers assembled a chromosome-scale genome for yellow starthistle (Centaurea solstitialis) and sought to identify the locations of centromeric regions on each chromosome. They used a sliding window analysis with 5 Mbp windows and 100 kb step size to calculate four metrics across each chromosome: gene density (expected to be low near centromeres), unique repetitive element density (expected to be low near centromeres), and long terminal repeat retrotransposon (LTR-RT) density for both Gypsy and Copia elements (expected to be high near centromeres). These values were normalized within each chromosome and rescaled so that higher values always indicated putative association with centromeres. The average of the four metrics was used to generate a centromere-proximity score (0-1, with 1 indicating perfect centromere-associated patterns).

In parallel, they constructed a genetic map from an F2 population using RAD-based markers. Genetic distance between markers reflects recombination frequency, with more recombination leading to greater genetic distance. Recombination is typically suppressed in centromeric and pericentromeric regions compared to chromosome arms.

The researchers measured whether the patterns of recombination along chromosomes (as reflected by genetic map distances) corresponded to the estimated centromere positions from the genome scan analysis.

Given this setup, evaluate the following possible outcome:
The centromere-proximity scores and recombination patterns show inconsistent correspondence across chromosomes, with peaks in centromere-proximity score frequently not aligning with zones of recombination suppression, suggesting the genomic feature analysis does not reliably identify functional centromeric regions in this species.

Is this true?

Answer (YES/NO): NO